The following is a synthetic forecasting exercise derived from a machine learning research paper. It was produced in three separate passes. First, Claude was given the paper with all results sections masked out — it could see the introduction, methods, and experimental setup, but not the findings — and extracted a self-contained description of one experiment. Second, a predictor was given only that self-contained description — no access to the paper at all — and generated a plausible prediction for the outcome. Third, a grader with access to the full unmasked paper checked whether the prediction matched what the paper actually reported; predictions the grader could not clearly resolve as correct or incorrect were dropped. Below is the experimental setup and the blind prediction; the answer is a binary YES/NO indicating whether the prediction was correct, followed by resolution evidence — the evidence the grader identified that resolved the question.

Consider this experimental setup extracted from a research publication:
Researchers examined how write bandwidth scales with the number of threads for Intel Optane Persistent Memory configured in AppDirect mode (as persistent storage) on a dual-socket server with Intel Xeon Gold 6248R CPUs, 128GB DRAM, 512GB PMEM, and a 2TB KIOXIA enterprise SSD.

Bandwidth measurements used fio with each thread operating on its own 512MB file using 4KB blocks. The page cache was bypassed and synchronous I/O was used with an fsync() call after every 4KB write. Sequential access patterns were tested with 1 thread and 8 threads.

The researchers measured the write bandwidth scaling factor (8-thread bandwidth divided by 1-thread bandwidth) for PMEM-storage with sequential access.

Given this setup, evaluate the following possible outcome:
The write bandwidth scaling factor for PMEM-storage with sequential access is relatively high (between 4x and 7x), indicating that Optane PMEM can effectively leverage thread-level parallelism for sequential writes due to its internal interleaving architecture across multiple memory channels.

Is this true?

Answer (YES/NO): YES